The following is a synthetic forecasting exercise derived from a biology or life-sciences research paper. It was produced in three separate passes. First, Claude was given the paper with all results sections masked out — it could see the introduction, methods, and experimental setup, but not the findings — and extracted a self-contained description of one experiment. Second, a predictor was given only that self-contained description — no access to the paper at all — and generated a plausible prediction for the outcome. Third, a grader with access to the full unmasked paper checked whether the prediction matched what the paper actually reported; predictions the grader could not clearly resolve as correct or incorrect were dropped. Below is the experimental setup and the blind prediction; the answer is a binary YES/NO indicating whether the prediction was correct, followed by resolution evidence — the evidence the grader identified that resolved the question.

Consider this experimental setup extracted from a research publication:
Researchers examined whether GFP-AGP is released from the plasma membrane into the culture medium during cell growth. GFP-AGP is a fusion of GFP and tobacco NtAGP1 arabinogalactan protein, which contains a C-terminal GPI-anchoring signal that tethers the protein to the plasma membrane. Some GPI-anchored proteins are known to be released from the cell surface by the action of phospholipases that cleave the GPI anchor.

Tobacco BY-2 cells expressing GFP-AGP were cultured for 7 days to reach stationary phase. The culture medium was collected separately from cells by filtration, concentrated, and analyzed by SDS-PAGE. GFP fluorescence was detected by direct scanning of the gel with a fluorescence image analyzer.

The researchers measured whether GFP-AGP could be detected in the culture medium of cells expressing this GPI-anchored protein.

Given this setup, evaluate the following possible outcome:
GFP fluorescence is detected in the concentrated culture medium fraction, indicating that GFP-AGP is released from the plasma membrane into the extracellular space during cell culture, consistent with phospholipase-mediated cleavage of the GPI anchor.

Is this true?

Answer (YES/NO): YES